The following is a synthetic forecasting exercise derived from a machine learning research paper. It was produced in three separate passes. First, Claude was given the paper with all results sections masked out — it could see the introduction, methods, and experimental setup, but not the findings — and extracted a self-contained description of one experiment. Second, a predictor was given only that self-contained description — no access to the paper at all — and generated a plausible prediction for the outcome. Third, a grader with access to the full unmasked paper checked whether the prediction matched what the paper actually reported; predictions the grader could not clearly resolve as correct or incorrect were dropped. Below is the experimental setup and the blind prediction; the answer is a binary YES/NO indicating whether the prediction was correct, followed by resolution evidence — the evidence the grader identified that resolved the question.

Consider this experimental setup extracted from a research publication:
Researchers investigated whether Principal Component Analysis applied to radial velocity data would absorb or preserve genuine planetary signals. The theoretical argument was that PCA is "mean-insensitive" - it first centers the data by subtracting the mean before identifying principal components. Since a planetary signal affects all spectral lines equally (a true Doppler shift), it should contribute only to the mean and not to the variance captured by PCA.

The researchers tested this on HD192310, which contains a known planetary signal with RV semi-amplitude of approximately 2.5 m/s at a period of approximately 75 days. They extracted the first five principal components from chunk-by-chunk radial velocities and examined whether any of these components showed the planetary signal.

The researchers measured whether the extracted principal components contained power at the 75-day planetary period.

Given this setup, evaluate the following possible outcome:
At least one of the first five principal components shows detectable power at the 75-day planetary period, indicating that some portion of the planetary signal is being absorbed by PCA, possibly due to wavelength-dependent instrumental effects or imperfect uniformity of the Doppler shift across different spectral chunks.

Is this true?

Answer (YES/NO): NO